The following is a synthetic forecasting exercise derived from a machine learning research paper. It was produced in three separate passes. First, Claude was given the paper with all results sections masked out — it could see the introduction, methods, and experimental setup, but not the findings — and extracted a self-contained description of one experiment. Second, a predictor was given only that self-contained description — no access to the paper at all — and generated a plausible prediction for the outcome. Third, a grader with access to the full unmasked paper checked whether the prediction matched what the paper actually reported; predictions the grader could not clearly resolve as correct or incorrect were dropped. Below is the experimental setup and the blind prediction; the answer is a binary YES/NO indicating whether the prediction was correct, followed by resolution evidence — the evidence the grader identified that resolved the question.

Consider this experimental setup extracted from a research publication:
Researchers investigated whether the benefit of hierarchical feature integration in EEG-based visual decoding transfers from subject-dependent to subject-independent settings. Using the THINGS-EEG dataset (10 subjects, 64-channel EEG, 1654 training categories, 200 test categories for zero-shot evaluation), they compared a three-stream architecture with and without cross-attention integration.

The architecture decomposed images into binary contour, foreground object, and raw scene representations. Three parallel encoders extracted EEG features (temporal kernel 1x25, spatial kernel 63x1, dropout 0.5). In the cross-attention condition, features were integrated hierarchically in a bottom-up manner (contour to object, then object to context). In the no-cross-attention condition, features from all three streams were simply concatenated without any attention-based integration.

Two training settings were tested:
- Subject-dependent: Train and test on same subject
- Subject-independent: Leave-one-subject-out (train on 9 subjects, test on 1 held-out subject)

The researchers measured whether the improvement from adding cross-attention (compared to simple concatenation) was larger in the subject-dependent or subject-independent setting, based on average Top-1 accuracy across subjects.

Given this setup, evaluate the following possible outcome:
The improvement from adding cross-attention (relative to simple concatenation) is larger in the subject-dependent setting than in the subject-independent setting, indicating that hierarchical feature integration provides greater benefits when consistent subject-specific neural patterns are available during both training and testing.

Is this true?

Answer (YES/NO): YES